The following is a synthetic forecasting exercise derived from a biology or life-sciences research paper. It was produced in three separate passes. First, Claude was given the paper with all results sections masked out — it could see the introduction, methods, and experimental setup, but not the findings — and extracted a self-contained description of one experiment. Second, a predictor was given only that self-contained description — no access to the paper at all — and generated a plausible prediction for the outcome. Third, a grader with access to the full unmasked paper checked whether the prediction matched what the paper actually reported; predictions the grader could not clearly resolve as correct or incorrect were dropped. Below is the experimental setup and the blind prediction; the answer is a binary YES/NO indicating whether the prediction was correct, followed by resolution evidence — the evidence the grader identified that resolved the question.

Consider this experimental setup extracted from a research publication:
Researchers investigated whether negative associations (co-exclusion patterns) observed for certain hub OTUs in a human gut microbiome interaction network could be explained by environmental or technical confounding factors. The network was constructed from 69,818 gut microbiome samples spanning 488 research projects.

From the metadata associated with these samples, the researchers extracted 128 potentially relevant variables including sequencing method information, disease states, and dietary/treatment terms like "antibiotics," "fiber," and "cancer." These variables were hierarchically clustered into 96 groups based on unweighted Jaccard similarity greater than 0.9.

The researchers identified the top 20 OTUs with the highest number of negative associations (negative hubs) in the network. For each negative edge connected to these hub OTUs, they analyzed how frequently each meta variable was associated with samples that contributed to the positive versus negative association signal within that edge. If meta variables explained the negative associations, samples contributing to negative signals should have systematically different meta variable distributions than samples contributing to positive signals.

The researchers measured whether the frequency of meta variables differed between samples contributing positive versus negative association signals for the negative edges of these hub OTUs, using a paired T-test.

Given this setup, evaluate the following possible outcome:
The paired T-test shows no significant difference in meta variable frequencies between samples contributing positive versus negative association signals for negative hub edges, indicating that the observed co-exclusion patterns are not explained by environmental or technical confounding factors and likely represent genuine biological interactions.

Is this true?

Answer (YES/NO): YES